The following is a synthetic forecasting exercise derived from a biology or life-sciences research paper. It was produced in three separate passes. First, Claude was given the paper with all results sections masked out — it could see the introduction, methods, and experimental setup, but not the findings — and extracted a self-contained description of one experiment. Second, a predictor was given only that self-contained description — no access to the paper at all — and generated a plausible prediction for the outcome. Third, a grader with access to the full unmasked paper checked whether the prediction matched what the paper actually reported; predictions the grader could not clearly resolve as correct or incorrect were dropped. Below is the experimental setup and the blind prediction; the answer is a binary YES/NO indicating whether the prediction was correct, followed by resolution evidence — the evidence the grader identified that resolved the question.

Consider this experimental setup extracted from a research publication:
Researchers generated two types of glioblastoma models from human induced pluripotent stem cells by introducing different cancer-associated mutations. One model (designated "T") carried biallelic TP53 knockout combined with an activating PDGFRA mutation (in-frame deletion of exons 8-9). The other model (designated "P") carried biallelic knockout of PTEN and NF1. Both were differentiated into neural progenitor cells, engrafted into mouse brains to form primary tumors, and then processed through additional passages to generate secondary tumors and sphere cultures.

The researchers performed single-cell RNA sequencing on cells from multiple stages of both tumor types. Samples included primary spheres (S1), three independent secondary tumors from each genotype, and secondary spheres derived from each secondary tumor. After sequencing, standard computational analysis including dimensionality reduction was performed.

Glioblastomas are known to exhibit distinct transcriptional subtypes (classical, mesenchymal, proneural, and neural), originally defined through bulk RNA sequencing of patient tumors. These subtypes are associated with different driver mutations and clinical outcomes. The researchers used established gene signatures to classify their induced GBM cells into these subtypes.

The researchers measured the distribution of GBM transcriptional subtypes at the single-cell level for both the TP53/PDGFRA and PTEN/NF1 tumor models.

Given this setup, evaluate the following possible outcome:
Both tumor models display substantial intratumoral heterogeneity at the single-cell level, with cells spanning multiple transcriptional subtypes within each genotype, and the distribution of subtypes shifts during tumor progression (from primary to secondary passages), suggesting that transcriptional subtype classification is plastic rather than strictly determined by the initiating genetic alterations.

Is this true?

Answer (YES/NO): NO